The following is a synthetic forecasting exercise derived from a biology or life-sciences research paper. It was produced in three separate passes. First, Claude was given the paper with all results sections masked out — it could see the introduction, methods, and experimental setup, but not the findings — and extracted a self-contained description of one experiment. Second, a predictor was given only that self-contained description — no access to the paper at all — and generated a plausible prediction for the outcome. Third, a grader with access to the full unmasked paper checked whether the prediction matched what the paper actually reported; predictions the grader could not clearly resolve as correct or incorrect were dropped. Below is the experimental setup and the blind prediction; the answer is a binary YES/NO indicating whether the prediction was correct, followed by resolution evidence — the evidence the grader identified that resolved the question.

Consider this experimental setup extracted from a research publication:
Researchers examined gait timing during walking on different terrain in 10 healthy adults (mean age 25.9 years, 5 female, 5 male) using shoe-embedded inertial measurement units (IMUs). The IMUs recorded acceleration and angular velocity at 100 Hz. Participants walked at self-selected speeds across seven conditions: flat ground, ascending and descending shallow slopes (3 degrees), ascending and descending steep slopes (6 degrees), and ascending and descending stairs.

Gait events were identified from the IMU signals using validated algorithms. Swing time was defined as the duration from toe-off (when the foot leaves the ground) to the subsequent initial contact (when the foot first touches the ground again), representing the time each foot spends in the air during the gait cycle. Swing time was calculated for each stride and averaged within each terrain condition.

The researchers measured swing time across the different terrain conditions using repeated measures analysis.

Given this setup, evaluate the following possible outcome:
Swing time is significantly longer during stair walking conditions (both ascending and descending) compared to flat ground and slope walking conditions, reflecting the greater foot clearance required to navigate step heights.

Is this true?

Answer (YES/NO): NO